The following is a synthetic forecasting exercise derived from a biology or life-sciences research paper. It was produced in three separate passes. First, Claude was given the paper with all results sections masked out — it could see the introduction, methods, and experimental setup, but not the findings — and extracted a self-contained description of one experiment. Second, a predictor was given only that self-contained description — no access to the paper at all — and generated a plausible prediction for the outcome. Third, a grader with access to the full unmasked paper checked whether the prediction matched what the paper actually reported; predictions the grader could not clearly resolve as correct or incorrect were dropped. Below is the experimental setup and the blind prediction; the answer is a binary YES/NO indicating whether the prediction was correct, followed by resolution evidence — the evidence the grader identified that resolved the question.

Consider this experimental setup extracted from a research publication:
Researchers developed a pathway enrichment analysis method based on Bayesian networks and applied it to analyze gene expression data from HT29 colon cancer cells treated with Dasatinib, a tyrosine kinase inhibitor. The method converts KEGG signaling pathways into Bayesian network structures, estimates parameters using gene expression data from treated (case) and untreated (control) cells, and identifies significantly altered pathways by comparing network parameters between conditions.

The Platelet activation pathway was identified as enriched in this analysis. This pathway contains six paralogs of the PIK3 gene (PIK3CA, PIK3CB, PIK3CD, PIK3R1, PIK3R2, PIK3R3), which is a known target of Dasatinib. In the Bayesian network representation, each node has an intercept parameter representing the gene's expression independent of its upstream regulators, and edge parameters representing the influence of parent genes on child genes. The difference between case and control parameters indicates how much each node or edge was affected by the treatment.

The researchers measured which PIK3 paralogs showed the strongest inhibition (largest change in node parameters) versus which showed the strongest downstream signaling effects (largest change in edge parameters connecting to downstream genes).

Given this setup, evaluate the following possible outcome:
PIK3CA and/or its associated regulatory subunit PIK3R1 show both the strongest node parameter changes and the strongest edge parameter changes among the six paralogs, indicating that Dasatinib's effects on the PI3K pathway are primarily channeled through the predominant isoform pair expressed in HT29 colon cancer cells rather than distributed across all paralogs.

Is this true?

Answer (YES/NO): NO